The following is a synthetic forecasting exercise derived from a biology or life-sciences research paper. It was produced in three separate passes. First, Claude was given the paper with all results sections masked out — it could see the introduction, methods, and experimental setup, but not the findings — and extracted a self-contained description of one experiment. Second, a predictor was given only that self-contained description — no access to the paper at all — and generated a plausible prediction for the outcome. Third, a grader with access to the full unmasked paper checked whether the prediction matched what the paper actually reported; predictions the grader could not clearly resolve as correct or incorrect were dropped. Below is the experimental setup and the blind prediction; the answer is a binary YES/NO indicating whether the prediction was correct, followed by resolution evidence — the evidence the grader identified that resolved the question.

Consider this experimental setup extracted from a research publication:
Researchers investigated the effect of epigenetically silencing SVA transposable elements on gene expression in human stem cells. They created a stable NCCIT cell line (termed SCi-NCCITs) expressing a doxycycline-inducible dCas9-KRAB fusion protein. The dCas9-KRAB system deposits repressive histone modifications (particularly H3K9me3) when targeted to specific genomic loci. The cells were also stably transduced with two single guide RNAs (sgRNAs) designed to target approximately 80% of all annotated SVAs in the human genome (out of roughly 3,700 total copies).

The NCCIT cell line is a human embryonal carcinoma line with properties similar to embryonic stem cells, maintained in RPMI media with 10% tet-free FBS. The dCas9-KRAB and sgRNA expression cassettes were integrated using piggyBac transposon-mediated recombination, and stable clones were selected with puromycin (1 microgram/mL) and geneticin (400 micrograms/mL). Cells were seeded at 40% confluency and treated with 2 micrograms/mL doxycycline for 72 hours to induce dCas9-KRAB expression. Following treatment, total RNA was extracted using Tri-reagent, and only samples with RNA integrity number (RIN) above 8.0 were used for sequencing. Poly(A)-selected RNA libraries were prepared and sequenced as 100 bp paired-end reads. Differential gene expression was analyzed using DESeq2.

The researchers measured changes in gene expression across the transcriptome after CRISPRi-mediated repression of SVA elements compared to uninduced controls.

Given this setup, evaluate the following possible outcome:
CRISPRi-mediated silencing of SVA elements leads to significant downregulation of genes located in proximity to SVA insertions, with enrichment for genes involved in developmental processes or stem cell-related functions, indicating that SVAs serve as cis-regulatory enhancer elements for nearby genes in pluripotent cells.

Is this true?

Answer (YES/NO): YES